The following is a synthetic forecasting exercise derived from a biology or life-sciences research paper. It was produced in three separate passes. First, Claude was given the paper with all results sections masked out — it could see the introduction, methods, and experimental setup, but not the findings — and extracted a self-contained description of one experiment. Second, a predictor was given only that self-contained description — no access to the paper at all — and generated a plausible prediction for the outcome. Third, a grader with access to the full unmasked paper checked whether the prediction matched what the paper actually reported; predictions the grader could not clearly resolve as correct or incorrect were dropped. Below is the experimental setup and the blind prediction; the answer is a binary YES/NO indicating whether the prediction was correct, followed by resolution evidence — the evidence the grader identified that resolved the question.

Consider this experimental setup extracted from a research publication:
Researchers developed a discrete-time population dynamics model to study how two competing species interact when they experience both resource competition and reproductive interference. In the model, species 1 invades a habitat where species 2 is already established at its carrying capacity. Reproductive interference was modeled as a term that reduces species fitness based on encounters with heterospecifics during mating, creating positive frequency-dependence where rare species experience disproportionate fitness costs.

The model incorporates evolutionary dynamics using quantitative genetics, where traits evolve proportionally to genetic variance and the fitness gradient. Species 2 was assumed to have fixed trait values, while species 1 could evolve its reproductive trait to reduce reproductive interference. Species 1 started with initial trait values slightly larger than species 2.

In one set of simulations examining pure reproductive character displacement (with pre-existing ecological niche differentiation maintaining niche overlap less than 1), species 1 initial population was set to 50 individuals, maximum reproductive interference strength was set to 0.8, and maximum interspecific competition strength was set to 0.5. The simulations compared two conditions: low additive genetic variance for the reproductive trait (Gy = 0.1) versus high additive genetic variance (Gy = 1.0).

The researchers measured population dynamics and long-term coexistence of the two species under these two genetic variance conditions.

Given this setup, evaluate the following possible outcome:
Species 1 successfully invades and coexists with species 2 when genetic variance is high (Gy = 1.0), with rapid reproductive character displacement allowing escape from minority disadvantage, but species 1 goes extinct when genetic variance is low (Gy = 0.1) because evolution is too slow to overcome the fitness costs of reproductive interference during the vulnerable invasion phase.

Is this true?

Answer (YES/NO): YES